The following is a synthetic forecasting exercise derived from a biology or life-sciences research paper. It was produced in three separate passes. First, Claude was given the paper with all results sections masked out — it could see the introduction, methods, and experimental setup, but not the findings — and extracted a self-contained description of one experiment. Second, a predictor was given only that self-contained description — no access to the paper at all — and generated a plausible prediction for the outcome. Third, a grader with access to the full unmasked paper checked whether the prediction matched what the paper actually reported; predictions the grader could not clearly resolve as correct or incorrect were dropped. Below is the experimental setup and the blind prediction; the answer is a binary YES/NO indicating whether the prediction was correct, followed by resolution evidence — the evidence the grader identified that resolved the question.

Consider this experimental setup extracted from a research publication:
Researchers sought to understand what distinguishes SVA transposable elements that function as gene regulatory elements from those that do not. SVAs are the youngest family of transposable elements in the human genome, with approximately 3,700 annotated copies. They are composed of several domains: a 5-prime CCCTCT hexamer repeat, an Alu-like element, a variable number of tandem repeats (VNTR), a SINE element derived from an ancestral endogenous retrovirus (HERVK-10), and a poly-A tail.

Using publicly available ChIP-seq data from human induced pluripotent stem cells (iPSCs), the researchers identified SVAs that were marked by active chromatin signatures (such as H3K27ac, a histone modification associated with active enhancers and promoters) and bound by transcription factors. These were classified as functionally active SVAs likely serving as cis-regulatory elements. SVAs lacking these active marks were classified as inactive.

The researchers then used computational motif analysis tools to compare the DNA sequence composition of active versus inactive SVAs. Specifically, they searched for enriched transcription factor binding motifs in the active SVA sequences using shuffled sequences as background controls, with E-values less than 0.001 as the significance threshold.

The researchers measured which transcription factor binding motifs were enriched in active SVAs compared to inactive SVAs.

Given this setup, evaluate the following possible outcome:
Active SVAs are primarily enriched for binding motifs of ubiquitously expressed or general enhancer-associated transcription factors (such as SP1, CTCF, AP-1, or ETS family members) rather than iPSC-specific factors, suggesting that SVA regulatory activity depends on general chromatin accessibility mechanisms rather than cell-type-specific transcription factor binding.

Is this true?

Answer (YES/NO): NO